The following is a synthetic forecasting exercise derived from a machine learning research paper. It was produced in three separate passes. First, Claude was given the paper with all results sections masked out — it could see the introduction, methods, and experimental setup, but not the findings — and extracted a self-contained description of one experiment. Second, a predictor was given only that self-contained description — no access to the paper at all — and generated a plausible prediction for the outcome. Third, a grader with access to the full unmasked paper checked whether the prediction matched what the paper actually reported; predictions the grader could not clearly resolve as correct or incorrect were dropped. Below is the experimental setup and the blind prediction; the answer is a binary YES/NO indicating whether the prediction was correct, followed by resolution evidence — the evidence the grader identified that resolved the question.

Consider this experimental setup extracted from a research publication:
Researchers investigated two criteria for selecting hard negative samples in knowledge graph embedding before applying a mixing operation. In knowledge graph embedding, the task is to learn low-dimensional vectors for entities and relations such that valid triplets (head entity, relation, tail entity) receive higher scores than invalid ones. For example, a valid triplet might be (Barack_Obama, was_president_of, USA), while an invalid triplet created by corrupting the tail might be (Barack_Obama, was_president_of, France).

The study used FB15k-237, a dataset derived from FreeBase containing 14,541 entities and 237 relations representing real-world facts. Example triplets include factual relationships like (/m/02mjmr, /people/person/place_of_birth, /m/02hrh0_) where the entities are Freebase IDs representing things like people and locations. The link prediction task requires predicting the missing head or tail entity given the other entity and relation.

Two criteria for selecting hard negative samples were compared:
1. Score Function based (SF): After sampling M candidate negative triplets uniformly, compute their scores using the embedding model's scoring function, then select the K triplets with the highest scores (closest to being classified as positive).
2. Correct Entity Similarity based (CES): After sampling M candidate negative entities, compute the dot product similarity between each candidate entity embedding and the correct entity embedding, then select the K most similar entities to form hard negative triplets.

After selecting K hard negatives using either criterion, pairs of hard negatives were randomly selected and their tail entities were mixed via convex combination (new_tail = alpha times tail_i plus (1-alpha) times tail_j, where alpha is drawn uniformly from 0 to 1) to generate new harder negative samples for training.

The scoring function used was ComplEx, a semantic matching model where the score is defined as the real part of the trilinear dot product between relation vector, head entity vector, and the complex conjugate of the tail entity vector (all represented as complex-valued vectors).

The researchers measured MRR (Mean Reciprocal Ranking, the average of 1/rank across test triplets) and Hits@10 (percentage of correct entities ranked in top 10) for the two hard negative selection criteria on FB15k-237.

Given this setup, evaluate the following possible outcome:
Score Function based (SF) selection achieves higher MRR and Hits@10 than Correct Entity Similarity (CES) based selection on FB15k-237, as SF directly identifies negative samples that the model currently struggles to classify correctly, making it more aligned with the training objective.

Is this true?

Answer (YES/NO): YES